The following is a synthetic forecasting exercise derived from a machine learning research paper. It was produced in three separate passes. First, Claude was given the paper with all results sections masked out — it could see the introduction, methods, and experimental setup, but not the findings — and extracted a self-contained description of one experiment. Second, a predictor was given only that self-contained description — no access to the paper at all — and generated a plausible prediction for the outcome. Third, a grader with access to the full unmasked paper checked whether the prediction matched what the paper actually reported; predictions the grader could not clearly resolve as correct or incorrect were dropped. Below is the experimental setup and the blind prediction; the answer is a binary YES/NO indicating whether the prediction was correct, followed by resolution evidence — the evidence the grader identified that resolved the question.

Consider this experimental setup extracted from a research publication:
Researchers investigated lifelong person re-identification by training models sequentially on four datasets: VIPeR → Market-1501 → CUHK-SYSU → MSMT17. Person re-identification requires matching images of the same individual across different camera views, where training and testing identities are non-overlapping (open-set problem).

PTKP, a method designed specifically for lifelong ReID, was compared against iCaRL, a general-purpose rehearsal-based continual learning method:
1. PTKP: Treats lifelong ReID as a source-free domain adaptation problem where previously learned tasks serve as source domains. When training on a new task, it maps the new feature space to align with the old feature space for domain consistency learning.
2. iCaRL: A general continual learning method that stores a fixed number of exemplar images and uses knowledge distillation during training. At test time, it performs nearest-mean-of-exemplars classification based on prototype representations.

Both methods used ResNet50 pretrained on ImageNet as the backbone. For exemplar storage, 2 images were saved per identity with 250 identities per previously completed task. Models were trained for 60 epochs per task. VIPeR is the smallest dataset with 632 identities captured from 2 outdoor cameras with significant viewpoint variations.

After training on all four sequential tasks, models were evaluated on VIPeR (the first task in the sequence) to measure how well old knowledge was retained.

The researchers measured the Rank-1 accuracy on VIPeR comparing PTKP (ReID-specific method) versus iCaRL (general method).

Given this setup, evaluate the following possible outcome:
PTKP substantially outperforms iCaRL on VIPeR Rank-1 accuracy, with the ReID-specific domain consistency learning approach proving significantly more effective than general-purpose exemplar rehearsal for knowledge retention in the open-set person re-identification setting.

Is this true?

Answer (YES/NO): NO